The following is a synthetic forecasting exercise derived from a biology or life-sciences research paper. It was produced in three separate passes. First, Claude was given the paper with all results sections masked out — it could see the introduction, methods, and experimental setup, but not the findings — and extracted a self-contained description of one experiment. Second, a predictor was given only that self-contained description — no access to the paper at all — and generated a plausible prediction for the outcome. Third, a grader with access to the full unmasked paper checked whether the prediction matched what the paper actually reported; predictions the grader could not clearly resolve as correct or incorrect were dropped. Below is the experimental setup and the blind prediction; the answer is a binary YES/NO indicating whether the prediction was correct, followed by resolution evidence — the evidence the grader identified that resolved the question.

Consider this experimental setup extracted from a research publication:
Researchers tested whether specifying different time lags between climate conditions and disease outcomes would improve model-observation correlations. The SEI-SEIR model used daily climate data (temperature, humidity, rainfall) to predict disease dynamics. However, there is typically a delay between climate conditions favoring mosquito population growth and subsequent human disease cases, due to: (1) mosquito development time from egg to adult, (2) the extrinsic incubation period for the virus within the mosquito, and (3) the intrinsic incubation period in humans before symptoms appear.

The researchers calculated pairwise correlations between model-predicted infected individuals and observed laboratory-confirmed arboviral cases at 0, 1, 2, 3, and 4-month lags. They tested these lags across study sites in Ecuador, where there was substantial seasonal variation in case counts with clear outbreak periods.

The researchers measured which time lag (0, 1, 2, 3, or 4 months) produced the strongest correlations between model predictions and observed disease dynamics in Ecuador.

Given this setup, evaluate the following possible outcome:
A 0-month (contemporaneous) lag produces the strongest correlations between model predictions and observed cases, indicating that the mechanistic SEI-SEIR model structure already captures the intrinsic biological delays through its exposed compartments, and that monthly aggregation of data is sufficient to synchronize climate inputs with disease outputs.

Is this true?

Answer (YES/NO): NO